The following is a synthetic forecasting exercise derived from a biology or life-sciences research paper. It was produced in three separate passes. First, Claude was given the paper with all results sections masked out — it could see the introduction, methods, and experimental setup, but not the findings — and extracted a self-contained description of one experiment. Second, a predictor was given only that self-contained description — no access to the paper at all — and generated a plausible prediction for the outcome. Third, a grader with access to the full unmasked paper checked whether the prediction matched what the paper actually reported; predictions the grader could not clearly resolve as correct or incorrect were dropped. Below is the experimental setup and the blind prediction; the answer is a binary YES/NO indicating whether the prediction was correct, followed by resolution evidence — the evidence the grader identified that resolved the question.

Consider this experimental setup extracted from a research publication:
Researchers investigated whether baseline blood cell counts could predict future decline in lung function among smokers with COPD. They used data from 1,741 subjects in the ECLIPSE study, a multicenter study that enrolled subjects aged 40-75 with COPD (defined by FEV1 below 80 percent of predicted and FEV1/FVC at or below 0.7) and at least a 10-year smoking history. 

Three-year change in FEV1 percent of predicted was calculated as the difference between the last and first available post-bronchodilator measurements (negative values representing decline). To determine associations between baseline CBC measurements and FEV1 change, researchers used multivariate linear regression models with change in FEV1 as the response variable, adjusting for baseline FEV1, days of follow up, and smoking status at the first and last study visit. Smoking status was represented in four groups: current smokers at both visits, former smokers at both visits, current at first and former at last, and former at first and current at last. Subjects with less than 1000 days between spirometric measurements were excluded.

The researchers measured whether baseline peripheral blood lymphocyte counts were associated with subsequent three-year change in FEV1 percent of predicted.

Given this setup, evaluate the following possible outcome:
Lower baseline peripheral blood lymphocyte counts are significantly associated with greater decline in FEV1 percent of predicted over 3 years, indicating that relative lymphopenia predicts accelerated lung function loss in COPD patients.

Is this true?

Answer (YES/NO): YES